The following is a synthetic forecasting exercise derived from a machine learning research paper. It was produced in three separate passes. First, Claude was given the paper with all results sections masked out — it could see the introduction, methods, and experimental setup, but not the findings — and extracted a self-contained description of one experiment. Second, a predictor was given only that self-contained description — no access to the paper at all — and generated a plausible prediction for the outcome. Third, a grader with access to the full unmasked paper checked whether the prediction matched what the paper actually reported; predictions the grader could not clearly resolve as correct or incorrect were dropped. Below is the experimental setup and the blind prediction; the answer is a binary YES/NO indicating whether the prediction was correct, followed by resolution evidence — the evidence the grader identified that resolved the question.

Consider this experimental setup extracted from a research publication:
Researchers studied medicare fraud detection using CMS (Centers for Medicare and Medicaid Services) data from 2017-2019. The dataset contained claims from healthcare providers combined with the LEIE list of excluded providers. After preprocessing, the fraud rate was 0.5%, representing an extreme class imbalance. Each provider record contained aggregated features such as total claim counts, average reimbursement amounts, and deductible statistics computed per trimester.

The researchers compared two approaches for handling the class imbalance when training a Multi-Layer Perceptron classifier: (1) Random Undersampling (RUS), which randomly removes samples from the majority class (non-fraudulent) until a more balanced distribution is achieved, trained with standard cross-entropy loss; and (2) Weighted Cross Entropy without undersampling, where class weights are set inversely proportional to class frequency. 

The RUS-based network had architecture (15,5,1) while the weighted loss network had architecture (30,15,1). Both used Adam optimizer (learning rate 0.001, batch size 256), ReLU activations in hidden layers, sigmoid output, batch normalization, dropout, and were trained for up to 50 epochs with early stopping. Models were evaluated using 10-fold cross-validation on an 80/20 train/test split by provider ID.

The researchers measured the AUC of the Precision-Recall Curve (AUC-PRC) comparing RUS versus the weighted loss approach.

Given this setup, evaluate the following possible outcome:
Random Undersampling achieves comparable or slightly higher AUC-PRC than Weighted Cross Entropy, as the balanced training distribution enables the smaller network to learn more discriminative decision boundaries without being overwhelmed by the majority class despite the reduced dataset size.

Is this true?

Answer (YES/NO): NO